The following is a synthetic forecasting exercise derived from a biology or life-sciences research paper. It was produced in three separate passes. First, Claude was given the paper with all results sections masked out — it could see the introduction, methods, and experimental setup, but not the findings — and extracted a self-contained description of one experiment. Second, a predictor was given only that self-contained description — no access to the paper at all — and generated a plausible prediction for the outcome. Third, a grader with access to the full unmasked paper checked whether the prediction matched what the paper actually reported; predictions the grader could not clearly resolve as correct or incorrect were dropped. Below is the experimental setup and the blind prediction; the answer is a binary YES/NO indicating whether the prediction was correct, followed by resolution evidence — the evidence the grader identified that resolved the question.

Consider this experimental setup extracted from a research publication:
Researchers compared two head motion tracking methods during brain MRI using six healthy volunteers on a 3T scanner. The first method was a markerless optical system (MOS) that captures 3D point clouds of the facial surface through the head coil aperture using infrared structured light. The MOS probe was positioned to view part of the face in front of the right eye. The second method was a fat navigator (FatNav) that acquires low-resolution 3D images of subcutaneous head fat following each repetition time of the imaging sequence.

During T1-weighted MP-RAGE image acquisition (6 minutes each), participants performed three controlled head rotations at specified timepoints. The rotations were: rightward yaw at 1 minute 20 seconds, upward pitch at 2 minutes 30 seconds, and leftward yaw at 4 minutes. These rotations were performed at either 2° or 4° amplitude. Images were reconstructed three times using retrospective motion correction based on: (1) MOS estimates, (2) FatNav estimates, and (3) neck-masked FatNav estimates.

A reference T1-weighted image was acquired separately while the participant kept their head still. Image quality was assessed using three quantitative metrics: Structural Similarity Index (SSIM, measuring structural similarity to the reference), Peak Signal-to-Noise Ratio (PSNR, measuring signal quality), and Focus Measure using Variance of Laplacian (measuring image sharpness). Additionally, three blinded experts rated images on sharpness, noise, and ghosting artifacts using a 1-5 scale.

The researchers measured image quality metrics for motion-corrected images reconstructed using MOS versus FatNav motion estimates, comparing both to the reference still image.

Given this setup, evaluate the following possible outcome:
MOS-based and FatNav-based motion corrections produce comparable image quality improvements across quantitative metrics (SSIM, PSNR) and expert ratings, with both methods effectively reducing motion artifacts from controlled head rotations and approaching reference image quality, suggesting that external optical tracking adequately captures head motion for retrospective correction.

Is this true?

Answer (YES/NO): NO